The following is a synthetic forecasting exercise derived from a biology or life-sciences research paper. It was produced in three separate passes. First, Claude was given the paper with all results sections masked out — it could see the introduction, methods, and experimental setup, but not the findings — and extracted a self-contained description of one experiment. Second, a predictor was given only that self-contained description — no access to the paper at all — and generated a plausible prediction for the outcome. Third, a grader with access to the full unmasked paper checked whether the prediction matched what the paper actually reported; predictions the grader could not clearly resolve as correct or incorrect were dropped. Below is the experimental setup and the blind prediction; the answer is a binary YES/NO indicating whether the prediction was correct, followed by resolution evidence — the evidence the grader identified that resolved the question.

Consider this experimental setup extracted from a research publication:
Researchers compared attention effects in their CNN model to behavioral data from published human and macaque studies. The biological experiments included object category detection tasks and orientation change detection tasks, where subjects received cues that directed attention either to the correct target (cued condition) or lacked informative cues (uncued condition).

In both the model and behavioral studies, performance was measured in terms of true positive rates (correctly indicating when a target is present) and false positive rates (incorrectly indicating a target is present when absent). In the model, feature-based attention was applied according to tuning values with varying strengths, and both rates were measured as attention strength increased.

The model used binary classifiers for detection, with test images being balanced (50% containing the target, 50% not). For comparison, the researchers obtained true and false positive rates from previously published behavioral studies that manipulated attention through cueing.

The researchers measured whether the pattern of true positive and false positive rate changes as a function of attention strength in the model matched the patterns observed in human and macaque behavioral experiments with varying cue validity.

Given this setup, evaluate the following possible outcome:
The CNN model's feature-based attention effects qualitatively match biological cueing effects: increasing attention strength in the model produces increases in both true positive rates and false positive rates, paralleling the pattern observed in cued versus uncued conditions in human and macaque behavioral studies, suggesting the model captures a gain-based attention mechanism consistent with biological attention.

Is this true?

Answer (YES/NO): YES